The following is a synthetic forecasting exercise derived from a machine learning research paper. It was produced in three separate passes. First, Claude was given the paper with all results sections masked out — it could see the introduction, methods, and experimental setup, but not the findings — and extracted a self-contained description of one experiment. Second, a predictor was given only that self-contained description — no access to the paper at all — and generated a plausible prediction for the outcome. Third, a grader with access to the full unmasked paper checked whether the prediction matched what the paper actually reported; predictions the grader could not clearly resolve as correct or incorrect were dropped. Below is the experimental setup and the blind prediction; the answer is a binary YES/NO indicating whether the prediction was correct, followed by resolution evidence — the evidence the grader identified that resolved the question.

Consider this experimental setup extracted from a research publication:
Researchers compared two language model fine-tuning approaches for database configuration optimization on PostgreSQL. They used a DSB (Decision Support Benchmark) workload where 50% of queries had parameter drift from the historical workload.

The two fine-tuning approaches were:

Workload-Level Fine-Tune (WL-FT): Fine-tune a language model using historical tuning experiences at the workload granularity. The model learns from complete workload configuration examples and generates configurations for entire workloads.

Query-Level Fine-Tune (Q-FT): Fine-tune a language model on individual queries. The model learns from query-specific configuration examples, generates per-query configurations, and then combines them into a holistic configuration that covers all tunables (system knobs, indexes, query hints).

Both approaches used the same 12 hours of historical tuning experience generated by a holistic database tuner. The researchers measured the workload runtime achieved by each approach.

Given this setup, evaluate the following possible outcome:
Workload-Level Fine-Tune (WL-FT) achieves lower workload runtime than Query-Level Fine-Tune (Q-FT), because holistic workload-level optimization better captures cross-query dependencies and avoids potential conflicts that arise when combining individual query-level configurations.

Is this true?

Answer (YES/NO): NO